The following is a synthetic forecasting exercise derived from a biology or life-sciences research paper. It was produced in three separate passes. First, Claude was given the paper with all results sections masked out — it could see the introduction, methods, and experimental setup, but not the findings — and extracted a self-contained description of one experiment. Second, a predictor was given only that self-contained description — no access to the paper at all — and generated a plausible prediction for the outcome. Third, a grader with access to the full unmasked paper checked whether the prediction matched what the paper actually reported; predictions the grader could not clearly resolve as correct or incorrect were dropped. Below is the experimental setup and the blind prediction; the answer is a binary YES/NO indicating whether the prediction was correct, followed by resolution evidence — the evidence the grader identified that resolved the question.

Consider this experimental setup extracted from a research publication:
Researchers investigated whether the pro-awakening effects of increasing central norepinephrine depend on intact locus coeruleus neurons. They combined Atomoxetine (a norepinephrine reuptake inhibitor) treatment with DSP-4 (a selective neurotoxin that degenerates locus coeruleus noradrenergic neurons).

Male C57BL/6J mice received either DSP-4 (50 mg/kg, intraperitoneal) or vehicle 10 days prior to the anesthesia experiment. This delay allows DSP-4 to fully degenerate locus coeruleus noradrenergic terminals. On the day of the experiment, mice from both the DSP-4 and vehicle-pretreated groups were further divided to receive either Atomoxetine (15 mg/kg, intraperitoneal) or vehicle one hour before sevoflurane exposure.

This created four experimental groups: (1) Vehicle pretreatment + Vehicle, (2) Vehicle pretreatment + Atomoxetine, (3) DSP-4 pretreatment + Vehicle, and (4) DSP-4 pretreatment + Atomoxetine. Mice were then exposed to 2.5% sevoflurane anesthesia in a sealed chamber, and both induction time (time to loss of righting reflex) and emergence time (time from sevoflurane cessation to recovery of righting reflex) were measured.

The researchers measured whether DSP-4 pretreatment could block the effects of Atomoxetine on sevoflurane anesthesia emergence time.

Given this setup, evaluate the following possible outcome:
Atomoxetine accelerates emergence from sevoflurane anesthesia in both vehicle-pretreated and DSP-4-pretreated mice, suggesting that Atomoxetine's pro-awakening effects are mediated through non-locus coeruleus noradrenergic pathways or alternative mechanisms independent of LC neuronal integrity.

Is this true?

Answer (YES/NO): NO